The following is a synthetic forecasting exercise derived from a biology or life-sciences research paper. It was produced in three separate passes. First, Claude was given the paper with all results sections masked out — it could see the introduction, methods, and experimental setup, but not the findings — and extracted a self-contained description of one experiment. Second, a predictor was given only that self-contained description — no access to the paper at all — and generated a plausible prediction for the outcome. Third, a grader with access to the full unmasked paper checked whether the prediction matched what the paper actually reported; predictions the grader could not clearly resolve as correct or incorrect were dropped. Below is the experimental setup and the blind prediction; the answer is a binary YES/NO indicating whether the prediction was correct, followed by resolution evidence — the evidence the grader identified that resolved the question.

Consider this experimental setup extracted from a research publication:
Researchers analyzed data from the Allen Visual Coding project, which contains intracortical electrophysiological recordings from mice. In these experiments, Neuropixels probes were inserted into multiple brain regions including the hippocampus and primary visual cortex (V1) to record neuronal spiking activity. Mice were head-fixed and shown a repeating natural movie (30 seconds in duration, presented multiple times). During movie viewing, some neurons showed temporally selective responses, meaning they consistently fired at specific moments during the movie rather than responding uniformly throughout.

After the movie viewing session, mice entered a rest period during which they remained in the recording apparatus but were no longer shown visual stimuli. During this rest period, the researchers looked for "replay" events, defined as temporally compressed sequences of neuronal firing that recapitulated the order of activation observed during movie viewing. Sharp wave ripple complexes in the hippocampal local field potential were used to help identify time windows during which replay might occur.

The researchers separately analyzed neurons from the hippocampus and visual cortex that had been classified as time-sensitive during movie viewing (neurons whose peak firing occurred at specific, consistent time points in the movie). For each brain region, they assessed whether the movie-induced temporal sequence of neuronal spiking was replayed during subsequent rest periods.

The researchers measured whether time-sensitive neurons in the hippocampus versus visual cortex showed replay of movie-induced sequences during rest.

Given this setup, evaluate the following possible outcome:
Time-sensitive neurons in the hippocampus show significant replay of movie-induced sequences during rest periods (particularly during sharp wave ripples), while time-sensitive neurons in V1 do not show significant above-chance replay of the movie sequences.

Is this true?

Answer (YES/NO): YES